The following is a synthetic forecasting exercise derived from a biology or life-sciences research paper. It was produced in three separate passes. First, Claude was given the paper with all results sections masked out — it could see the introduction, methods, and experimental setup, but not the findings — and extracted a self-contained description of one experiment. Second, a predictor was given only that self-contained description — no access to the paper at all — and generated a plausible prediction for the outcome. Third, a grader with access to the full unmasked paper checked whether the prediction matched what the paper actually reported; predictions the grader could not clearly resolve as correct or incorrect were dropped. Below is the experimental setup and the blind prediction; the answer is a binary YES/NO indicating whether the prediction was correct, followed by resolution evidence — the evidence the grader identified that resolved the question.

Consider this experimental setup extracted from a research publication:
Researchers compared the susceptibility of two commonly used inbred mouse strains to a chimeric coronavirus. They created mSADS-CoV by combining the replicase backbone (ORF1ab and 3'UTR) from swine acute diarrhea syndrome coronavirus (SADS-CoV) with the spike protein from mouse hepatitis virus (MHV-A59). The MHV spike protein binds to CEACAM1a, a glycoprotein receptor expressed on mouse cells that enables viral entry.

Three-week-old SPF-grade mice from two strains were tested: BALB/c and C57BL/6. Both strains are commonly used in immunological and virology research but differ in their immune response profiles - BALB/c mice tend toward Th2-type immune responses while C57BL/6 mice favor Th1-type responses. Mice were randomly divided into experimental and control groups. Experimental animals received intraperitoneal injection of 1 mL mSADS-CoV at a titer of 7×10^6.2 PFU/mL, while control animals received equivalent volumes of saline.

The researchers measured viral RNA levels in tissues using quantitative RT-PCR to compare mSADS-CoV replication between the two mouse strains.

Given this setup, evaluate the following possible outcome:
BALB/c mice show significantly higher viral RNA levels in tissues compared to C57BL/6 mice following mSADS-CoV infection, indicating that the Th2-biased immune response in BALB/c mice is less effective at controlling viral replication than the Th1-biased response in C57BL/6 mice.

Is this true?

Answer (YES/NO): YES